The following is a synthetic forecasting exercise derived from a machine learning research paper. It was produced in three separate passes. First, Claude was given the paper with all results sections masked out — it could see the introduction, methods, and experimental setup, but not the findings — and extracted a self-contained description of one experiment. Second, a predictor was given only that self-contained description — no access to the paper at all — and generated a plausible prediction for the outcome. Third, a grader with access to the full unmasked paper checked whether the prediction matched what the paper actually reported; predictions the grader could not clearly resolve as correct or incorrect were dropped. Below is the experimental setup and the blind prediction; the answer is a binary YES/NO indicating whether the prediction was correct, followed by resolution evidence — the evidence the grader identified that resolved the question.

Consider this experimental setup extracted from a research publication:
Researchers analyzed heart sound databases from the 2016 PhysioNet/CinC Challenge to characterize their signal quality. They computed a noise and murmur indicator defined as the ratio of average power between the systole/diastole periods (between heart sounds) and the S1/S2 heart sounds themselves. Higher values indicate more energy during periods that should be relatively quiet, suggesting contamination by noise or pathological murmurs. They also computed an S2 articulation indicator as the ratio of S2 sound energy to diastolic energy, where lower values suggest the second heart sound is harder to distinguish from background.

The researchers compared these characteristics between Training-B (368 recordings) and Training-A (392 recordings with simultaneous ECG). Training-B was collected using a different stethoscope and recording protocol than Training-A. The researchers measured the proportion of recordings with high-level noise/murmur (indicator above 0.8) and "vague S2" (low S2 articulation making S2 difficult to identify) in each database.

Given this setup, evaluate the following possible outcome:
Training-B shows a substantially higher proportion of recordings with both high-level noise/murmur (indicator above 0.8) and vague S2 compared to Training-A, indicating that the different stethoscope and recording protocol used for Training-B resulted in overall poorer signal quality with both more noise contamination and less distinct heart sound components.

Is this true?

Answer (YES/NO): YES